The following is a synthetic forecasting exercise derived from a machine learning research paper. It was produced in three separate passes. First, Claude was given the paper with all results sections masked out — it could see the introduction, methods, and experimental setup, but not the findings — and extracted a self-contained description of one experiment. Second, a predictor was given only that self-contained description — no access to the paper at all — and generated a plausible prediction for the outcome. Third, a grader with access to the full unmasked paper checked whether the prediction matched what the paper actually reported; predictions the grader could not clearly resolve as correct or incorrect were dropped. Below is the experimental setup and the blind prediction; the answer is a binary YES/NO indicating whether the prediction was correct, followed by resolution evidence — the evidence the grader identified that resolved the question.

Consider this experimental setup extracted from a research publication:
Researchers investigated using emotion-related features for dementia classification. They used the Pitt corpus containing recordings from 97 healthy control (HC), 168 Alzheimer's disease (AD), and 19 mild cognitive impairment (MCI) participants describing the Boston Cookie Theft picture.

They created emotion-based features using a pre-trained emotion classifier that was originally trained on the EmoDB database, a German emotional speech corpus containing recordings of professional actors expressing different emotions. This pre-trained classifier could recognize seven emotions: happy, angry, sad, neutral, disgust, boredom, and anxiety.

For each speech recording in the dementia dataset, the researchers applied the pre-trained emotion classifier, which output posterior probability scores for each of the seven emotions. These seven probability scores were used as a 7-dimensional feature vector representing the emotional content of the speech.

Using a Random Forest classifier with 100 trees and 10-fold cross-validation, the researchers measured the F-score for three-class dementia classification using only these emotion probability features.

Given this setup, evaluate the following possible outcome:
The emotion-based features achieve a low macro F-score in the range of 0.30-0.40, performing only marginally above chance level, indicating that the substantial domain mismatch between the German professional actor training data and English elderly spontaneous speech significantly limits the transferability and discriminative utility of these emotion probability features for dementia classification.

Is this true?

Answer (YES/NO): NO